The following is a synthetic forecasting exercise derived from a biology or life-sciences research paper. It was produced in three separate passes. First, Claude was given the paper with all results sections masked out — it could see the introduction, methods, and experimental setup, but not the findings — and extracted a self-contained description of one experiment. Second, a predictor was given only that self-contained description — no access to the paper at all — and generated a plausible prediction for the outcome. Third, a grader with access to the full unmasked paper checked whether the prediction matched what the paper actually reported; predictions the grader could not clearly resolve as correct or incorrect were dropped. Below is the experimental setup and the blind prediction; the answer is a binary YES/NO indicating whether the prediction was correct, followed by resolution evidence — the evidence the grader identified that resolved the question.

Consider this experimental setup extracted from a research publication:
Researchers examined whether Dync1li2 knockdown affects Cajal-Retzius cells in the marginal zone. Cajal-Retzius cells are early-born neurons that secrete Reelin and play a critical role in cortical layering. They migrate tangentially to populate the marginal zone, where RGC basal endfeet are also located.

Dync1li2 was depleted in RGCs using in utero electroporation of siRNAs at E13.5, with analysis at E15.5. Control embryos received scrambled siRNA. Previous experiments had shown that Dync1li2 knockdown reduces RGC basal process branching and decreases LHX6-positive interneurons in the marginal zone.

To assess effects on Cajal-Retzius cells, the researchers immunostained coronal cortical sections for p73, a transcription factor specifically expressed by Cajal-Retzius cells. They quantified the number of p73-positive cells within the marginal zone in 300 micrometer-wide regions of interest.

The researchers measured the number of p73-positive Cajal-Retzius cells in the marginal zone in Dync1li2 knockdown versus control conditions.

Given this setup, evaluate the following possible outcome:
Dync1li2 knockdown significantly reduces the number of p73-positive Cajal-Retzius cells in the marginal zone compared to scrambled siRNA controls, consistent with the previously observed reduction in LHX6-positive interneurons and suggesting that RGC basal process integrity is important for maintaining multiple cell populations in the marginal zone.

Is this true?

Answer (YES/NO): NO